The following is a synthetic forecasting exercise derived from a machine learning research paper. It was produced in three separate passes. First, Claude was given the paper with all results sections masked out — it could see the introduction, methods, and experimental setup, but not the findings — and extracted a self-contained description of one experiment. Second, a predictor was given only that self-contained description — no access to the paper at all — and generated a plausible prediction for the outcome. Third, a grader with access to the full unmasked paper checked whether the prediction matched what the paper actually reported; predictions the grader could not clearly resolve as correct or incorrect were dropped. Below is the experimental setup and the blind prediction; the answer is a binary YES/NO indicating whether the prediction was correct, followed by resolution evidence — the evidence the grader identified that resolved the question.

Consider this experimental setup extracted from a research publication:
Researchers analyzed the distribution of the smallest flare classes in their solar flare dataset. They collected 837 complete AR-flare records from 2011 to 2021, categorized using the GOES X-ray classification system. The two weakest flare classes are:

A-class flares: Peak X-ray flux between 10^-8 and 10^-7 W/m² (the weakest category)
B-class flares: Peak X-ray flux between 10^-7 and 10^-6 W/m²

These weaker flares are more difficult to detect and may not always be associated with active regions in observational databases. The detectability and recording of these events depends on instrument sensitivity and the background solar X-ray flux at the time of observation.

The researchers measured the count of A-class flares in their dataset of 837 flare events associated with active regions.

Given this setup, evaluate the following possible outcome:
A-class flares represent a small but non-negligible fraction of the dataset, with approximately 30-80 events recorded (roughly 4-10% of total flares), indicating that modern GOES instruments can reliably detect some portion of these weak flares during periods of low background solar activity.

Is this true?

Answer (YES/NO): NO